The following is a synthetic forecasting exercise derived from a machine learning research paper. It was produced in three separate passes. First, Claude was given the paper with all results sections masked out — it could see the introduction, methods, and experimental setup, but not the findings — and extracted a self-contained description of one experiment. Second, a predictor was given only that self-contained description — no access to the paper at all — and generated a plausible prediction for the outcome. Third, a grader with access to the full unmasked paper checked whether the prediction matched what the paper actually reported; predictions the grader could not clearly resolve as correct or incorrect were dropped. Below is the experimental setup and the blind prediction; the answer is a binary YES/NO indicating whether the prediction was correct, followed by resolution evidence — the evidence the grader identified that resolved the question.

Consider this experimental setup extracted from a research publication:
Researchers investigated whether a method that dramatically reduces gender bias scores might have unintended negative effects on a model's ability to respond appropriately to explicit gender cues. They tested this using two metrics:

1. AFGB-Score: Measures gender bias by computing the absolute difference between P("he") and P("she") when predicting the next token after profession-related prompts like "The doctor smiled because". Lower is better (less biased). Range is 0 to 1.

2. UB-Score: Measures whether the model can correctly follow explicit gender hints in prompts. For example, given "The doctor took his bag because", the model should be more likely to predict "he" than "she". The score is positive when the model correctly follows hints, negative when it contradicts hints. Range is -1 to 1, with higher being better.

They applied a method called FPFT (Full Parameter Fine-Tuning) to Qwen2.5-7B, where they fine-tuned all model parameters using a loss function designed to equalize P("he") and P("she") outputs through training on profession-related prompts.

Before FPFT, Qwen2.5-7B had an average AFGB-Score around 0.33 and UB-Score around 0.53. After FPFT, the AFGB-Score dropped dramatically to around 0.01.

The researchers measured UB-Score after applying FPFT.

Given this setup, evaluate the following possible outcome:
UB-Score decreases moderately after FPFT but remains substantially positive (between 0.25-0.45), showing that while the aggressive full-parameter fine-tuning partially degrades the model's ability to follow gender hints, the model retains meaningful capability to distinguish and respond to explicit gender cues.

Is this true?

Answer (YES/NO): NO